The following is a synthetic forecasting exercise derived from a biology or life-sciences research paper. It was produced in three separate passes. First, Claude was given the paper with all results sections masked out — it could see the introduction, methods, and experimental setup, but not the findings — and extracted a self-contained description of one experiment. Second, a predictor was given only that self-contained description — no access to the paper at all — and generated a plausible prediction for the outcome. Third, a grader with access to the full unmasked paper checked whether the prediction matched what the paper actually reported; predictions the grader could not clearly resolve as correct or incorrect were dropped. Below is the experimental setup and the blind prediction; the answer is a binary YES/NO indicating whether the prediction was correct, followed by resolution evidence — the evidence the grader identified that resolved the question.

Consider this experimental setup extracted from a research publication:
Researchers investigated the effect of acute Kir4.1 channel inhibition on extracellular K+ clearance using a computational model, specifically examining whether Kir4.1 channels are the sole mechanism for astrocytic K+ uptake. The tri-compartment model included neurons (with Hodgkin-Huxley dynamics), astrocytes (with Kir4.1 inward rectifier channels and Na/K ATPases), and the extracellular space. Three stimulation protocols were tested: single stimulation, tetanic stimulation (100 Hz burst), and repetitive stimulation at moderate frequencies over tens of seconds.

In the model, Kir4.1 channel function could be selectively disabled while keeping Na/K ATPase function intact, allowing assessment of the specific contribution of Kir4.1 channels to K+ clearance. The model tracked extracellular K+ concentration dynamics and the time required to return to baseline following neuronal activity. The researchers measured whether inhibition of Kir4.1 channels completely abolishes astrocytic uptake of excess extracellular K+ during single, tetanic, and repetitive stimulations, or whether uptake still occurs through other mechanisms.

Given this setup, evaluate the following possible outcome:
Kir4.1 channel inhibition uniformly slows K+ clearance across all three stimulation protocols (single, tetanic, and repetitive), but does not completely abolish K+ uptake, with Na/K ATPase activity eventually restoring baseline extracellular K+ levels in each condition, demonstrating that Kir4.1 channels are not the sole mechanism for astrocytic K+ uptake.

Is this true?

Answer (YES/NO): NO